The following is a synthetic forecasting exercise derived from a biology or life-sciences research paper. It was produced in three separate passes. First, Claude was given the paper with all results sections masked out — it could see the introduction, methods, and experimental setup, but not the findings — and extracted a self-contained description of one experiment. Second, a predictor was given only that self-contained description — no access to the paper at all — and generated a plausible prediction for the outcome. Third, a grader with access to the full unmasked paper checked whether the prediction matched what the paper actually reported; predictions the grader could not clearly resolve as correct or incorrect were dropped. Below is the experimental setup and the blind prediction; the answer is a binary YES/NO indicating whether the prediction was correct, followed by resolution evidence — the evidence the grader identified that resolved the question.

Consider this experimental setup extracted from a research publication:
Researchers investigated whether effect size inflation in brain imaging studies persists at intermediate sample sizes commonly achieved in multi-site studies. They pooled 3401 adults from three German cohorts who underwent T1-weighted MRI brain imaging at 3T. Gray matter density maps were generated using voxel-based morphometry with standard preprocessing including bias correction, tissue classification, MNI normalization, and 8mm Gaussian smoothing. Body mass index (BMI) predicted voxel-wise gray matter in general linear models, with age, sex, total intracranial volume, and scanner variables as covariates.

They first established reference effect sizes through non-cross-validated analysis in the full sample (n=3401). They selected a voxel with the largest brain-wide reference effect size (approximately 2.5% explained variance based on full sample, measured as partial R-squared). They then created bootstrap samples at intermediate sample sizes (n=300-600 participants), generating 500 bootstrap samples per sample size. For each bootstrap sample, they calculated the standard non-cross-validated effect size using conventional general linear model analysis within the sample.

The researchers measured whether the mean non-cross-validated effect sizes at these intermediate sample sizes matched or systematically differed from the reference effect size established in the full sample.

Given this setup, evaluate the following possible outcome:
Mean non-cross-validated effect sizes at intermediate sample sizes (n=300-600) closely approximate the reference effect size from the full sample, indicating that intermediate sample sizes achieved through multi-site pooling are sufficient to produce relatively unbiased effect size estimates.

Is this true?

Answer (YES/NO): NO